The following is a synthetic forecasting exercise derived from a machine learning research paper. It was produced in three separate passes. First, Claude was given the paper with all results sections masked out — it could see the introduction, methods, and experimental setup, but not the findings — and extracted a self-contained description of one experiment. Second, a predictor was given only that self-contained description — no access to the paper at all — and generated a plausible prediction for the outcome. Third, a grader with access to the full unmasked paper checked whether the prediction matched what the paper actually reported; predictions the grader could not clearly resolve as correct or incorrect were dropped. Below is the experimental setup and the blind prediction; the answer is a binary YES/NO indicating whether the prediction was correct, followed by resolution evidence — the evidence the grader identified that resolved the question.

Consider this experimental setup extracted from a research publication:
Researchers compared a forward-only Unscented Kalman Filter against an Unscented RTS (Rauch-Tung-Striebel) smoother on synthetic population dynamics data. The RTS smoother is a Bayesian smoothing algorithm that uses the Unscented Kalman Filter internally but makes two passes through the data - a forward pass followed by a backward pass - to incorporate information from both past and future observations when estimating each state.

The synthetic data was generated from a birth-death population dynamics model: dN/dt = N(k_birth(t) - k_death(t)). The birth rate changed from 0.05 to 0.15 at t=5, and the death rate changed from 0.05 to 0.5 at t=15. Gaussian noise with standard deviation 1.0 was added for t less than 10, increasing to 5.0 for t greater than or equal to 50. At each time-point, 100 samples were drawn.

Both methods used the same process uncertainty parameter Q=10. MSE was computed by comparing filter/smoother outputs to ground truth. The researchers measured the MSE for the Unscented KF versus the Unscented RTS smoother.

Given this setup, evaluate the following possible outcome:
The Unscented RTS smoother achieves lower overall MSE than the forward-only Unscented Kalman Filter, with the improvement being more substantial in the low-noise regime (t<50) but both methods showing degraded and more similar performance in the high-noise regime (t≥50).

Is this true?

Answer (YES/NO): NO